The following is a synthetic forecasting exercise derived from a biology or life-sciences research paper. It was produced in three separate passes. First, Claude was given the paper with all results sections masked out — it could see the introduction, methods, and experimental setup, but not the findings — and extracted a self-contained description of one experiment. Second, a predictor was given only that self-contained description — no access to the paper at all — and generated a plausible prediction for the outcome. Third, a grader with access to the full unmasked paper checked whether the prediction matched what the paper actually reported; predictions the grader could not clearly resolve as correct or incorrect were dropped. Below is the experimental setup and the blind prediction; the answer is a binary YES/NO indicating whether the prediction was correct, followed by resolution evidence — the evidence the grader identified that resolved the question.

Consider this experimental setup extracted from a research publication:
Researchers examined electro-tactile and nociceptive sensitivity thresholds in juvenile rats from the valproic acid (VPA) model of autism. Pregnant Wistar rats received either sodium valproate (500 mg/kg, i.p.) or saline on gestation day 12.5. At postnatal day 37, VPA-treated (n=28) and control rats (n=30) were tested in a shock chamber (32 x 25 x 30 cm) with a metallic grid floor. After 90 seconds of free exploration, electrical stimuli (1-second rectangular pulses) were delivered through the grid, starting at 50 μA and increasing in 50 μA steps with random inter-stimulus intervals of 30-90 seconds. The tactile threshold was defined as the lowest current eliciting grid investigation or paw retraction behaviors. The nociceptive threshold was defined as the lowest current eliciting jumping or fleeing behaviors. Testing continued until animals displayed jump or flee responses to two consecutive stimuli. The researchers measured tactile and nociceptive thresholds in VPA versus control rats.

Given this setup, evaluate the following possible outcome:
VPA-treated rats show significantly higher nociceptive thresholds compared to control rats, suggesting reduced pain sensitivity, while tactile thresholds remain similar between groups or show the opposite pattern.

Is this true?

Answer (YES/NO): NO